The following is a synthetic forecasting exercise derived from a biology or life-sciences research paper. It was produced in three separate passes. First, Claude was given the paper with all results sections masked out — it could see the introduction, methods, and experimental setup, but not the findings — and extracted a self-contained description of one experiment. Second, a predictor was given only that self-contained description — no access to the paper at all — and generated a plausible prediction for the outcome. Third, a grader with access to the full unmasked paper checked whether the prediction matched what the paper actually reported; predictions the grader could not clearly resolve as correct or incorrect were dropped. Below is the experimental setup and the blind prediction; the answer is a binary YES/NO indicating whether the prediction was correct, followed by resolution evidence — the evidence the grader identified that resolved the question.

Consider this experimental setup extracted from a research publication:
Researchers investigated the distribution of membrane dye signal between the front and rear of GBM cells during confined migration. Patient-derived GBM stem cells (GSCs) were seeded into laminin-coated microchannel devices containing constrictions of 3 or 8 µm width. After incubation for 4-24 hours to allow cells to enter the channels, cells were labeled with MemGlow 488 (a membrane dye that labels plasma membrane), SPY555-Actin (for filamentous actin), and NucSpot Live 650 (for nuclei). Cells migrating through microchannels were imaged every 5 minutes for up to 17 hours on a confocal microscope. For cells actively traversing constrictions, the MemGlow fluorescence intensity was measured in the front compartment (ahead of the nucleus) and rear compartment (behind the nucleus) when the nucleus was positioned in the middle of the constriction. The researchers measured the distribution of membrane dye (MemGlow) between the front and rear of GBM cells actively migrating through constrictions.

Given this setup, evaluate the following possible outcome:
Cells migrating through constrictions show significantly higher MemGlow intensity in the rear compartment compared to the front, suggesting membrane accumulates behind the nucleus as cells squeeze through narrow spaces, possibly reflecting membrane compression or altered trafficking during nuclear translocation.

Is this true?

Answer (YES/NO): NO